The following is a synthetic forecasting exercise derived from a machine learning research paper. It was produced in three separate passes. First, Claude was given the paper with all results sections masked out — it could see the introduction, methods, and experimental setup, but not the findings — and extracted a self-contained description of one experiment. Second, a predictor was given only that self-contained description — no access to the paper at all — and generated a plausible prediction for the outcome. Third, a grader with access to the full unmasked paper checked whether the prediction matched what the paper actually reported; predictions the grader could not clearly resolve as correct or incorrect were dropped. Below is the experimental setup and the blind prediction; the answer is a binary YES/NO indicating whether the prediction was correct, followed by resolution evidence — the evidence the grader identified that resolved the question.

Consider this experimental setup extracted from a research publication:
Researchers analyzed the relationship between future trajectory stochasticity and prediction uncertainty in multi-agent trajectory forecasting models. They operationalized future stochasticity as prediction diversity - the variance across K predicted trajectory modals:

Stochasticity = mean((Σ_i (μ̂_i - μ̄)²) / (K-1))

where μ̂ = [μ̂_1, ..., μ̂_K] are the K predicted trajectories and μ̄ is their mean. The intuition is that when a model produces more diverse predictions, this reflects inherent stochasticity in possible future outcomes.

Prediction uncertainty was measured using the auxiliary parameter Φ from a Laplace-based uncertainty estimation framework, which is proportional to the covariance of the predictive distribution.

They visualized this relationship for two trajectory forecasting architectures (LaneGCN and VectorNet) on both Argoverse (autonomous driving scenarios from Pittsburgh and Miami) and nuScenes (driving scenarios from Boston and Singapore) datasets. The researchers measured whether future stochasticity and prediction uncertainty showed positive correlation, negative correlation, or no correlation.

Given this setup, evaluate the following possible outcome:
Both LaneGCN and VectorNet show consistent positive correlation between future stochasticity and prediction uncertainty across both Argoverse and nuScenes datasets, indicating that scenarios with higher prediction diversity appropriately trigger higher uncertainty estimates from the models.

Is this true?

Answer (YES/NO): YES